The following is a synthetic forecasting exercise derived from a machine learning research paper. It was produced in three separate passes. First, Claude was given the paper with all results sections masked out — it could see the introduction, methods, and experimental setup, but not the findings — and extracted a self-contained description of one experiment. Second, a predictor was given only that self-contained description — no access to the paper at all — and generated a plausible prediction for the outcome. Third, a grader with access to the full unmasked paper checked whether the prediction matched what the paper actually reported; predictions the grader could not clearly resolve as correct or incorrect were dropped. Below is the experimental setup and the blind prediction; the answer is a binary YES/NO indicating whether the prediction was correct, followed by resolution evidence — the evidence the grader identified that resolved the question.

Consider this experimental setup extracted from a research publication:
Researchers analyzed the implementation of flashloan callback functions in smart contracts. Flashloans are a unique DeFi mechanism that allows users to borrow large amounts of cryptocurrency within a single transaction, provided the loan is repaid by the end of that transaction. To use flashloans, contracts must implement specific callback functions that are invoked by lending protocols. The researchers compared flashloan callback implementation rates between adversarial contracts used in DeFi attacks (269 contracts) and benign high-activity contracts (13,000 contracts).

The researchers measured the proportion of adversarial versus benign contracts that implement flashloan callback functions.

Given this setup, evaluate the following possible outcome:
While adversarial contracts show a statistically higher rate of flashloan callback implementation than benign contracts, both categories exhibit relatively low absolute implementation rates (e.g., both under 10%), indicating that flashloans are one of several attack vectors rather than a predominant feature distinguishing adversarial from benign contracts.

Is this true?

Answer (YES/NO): NO